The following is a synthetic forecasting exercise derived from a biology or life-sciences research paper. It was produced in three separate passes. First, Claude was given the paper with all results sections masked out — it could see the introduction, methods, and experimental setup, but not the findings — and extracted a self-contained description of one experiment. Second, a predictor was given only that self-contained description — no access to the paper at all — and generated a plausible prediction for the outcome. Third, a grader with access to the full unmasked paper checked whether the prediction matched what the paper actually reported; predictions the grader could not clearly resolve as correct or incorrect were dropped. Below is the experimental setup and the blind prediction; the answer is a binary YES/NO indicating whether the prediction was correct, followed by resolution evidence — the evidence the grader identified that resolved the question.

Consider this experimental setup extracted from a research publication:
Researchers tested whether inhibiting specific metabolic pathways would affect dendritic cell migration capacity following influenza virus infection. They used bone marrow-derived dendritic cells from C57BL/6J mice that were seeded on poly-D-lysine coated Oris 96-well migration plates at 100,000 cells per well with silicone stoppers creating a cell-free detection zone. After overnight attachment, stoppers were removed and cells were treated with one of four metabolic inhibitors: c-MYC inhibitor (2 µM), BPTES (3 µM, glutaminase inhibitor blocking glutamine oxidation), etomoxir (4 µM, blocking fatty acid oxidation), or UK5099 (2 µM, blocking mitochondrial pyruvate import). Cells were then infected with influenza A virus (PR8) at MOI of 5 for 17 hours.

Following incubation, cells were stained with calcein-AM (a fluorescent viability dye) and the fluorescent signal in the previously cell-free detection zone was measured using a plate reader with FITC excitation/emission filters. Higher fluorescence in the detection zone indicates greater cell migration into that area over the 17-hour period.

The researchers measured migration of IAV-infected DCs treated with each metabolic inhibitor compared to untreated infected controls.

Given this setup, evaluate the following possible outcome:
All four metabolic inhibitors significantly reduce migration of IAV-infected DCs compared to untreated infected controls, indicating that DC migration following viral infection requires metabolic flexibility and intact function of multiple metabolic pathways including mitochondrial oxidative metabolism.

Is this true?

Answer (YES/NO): YES